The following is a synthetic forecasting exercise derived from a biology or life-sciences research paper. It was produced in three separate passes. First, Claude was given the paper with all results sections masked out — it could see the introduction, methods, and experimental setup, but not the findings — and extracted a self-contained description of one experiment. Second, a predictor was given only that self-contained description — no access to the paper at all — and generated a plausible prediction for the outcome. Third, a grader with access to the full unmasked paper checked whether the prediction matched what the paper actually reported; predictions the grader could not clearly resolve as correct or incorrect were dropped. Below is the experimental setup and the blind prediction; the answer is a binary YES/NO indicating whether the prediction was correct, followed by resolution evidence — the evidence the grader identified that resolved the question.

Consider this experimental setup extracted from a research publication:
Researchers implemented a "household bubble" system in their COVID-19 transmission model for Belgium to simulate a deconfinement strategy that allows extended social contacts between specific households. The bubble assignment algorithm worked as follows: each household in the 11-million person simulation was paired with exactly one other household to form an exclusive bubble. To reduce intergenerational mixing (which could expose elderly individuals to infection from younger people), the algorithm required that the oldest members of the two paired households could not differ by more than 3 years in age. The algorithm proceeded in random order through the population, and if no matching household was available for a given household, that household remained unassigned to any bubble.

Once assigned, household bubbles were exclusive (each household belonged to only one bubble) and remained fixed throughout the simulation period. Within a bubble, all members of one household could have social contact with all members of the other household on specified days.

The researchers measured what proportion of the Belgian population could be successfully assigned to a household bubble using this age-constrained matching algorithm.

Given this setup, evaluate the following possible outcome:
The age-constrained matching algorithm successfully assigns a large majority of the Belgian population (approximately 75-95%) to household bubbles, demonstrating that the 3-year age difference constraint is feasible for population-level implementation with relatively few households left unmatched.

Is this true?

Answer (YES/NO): NO